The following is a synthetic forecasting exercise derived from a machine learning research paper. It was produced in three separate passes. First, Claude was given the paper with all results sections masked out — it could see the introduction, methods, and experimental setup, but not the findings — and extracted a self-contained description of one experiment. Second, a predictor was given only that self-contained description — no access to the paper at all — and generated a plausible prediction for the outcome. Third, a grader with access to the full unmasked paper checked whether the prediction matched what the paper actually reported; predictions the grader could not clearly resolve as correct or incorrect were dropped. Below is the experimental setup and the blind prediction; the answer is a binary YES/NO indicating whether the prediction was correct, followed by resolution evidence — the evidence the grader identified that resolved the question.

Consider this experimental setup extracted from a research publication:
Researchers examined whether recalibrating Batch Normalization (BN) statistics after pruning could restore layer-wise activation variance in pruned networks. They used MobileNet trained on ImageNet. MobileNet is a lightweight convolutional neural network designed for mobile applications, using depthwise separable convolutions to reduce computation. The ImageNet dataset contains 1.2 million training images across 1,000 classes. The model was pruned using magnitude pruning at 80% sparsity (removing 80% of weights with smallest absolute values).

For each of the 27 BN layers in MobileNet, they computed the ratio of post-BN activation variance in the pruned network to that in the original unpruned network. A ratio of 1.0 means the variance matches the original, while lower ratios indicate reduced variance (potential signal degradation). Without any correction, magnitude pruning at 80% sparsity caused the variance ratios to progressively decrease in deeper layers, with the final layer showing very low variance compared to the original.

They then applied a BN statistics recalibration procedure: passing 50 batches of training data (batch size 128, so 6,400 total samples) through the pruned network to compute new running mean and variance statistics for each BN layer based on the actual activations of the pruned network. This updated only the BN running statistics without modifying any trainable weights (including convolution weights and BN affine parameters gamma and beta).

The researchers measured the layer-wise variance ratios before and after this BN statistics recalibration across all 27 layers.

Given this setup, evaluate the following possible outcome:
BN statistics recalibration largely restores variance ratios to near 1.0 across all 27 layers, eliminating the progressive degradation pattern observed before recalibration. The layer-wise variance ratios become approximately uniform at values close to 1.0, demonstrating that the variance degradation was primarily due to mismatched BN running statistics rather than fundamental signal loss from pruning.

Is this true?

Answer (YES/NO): YES